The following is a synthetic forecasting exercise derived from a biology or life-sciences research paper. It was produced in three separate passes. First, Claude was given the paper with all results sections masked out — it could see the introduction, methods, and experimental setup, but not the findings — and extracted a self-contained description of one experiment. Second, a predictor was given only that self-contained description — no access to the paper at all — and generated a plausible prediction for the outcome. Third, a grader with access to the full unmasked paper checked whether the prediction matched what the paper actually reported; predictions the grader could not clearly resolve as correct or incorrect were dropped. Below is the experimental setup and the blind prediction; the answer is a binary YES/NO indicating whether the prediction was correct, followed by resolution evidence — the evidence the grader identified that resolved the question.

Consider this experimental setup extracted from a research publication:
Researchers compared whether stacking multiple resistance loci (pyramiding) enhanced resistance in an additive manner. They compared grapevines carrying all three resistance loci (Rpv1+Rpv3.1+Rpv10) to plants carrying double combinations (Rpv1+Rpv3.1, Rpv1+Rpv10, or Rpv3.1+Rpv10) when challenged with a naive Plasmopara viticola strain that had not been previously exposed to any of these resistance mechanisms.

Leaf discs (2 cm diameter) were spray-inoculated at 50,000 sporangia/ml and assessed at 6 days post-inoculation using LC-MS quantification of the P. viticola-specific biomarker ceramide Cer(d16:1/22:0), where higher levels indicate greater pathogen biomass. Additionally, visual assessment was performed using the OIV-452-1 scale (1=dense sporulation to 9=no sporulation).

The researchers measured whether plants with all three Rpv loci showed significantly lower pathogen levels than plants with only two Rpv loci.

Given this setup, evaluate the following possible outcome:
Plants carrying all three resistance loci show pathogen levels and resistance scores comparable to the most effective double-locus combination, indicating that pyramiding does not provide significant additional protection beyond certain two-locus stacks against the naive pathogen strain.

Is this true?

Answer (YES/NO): YES